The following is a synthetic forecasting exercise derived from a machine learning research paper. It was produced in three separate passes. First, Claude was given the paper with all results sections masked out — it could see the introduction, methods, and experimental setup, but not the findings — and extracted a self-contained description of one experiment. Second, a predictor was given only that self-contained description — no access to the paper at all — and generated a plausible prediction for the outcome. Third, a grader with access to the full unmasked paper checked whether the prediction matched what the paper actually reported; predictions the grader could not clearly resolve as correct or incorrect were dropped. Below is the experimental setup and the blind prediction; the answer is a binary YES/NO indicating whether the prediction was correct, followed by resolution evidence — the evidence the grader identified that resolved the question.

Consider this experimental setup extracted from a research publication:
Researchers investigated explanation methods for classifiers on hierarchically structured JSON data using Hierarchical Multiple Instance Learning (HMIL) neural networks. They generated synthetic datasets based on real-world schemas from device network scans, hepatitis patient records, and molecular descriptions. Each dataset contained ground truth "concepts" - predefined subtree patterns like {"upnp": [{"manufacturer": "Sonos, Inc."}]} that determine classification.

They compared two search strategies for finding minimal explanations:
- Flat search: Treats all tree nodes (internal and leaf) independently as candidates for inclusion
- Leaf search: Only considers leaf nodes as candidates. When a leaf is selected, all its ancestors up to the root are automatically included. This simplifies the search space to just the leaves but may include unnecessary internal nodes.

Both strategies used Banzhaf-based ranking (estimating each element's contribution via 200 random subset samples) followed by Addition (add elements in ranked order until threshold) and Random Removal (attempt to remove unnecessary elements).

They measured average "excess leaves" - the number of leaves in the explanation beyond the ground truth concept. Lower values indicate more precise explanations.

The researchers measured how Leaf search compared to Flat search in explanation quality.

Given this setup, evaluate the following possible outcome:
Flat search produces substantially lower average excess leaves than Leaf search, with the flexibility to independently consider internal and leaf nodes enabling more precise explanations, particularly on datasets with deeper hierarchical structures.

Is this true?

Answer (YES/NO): NO